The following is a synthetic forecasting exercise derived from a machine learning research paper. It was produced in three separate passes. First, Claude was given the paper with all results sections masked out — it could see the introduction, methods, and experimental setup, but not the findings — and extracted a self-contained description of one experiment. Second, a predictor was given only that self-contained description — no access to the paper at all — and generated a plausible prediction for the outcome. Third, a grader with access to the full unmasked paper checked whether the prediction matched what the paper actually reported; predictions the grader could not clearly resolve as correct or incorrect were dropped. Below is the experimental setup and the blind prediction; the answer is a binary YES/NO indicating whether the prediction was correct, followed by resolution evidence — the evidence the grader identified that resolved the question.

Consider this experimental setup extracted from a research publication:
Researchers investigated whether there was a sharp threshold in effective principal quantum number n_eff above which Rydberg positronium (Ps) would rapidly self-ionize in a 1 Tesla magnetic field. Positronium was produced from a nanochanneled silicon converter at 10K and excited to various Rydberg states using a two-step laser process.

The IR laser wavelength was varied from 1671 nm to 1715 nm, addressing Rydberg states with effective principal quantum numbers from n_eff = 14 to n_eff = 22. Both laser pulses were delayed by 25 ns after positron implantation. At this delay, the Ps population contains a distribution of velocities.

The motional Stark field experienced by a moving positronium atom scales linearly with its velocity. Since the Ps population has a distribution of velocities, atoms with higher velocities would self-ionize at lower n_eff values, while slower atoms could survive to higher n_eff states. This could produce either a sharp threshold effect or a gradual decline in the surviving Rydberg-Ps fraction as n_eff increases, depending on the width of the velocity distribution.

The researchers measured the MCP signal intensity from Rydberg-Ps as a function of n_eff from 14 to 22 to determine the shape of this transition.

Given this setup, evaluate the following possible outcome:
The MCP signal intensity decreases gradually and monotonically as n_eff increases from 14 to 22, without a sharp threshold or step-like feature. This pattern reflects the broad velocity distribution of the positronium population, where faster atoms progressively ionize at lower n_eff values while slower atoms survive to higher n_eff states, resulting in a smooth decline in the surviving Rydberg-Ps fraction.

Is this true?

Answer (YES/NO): NO